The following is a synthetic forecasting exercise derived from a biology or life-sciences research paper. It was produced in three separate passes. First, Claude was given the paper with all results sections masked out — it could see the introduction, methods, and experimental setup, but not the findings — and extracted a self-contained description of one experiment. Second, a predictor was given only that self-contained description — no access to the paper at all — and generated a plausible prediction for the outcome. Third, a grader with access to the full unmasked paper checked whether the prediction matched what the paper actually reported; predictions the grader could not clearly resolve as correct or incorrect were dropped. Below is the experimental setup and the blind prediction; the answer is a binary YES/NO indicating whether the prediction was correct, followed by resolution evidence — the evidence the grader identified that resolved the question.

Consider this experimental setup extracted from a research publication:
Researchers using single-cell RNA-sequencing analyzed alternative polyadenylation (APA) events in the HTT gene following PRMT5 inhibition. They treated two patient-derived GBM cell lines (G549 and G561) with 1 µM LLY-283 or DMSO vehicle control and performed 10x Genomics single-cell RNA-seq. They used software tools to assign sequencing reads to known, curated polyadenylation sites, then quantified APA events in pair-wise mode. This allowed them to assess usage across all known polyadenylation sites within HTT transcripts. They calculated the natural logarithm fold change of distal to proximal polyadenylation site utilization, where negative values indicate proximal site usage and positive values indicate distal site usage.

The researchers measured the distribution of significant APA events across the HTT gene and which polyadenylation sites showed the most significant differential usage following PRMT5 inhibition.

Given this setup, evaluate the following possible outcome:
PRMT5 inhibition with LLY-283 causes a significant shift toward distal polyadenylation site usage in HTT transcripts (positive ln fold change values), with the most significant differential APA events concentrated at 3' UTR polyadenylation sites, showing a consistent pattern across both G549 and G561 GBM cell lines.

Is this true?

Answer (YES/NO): NO